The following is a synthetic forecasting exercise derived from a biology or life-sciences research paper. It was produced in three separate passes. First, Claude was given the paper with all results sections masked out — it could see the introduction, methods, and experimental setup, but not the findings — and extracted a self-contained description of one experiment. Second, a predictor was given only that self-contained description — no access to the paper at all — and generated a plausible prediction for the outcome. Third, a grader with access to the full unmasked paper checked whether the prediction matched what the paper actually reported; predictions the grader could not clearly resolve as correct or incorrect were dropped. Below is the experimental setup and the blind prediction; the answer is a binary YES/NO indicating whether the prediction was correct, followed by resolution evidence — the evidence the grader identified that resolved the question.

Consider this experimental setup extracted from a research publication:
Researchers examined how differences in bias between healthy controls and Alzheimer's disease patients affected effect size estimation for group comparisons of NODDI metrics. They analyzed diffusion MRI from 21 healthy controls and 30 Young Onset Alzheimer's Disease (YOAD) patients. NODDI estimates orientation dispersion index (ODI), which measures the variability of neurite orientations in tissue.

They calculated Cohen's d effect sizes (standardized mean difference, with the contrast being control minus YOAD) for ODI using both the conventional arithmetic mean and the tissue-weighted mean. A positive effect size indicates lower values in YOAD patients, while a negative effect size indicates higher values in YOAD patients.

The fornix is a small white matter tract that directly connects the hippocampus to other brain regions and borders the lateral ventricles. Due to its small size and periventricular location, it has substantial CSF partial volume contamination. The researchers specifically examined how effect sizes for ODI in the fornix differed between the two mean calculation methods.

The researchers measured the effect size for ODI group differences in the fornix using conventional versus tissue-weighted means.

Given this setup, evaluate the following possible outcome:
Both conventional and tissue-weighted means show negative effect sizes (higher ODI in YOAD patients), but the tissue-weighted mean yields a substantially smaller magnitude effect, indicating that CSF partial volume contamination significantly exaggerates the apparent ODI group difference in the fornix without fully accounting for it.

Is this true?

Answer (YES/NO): NO